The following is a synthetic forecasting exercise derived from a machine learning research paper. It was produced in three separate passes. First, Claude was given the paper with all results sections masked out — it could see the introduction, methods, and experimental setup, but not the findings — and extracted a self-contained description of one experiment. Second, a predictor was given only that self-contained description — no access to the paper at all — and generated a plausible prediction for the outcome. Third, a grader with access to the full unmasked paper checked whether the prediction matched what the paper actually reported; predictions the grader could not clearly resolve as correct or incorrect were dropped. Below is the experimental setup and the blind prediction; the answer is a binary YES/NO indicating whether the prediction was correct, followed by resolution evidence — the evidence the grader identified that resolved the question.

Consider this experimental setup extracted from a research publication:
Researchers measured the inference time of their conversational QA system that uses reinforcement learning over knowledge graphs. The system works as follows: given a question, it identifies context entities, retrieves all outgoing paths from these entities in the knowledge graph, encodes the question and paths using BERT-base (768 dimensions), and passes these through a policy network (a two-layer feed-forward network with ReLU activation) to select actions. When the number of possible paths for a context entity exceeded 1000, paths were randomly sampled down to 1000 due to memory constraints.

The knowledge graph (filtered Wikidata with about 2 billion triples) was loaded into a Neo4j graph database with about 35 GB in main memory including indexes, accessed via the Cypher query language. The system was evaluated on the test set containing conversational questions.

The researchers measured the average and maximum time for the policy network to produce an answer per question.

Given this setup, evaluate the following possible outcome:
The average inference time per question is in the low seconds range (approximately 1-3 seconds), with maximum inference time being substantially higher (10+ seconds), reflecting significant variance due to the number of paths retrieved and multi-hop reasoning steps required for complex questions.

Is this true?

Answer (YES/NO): NO